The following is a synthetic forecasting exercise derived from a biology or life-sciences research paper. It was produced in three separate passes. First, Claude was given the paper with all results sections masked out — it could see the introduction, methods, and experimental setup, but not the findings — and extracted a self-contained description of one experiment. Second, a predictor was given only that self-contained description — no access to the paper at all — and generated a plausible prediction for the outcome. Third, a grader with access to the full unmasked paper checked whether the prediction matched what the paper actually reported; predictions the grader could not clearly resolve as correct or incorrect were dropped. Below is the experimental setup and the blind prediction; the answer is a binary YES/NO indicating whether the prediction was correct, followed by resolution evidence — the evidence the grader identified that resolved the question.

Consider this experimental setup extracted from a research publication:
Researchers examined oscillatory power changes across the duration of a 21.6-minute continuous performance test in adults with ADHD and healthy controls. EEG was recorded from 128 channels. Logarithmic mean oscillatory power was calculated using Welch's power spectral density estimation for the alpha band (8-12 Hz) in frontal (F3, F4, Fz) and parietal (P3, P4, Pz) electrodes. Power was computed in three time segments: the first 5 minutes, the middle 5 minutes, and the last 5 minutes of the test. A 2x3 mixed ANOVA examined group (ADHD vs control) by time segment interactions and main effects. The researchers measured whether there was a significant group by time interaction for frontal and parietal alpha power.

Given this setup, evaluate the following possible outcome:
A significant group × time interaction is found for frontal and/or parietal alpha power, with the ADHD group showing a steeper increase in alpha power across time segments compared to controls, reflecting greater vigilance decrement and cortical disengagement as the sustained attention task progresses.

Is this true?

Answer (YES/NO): NO